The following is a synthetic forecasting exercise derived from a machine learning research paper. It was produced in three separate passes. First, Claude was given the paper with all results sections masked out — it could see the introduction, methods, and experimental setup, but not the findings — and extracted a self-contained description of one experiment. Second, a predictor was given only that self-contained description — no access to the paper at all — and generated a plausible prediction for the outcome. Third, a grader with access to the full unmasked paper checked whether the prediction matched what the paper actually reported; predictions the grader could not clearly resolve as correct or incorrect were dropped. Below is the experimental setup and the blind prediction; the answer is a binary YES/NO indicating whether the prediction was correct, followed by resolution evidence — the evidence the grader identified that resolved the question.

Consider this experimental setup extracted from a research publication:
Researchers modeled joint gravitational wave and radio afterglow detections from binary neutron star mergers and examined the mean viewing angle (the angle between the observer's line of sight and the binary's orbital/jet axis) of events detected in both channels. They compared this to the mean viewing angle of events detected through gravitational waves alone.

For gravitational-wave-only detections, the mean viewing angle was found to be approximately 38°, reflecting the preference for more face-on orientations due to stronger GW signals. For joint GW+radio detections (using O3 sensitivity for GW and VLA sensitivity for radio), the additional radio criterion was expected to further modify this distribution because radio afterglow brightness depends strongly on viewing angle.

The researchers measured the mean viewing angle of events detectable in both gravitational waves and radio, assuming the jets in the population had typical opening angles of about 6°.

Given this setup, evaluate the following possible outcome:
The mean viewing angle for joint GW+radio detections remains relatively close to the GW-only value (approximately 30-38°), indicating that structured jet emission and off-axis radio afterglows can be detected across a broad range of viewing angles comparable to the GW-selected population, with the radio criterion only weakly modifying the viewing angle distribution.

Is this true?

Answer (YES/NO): NO